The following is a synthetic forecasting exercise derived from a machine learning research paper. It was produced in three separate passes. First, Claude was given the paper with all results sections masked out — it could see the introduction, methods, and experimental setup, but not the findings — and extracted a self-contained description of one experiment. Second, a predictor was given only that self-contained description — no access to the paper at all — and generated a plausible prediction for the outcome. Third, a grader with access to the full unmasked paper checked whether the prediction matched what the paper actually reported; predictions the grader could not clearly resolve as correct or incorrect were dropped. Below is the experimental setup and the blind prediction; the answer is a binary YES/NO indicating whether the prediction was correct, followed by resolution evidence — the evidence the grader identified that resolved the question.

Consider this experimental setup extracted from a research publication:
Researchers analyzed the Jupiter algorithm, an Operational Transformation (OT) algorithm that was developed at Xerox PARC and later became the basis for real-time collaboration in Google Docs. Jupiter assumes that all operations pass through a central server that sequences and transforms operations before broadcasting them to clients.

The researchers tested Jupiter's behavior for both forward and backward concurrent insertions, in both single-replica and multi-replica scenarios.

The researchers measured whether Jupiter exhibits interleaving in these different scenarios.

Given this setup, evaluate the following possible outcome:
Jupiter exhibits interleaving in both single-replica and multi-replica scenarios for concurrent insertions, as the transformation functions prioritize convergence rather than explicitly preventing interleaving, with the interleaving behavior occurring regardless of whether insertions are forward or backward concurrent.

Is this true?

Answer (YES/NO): NO